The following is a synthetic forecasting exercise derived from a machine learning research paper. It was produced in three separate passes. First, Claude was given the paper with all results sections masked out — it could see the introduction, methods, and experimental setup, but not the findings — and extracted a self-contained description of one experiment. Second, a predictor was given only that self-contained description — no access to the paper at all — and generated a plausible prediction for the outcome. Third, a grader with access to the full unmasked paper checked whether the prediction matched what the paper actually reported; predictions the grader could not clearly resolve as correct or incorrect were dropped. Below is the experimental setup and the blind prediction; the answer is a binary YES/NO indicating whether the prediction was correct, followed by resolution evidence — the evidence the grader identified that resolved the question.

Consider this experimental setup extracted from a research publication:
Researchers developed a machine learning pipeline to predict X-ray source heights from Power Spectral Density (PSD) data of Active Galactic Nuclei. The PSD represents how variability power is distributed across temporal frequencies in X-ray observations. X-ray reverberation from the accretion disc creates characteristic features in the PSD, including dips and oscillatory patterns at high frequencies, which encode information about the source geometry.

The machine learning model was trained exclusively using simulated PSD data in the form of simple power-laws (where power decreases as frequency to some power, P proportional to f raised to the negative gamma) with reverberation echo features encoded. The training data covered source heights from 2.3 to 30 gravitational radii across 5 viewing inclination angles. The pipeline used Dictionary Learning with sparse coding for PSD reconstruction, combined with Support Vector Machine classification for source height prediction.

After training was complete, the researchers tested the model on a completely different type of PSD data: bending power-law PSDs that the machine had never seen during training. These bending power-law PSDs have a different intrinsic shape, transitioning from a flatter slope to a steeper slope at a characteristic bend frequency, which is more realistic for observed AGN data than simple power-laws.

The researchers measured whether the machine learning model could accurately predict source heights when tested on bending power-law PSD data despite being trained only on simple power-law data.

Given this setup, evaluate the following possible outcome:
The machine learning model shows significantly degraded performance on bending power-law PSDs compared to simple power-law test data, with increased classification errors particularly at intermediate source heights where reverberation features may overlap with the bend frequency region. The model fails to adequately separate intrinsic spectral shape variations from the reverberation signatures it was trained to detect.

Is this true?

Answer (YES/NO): NO